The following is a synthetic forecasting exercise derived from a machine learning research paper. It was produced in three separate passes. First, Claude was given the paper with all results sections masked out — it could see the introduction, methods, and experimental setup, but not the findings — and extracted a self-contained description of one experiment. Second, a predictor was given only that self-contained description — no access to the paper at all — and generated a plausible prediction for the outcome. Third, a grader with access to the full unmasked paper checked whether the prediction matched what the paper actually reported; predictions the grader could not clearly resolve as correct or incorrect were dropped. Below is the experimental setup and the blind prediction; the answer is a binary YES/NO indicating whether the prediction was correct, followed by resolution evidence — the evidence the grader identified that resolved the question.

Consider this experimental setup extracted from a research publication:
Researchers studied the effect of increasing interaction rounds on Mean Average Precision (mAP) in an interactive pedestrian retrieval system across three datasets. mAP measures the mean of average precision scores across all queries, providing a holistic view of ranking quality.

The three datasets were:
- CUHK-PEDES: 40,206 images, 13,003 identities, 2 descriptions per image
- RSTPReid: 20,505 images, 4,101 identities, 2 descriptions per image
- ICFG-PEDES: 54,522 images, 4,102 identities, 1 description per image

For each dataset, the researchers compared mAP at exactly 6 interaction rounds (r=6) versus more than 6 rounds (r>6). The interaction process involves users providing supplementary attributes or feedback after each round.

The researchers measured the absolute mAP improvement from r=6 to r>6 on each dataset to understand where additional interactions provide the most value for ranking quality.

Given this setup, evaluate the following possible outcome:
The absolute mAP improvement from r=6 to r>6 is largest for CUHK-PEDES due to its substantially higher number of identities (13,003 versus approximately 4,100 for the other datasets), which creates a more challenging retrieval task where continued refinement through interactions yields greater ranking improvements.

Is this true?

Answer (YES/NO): NO